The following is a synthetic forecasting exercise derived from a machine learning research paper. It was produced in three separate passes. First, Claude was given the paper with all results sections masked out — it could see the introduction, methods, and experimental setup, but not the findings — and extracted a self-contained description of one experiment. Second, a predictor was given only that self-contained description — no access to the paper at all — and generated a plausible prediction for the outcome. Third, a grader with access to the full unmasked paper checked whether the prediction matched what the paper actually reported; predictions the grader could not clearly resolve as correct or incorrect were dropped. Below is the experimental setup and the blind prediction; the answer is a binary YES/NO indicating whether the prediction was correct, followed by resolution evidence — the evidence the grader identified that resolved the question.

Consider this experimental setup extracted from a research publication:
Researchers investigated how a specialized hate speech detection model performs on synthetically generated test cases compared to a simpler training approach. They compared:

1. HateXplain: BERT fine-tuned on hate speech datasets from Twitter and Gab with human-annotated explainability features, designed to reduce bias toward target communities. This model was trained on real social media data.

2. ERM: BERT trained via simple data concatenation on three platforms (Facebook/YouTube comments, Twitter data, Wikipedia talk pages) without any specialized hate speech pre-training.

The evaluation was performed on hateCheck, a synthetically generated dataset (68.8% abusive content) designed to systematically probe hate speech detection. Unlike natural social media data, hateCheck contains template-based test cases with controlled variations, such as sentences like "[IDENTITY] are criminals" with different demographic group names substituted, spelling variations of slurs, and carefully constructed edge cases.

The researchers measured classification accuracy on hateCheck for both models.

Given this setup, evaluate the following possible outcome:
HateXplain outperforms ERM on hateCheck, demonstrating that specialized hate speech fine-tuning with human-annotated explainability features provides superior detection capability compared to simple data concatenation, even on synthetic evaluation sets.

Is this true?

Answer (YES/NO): NO